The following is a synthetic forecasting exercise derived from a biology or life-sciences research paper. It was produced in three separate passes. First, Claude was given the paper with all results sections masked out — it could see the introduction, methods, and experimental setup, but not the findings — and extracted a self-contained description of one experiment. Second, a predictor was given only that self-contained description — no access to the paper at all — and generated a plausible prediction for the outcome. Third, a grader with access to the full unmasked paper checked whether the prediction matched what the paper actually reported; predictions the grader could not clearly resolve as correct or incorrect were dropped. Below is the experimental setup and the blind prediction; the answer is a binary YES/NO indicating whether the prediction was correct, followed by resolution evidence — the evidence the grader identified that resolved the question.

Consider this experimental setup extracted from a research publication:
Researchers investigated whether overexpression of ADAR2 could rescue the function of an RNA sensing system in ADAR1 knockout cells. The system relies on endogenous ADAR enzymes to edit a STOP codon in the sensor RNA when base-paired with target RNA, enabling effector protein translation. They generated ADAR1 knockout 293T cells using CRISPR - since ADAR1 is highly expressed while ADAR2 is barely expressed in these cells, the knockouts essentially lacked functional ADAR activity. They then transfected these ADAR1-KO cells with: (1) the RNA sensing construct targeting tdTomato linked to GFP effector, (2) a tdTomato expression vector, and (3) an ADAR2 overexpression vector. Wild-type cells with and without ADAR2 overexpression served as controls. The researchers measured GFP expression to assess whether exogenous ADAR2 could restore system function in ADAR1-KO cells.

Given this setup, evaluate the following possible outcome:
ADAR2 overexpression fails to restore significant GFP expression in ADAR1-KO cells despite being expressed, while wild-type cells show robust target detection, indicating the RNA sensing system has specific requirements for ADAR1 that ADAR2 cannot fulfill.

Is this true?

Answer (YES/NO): NO